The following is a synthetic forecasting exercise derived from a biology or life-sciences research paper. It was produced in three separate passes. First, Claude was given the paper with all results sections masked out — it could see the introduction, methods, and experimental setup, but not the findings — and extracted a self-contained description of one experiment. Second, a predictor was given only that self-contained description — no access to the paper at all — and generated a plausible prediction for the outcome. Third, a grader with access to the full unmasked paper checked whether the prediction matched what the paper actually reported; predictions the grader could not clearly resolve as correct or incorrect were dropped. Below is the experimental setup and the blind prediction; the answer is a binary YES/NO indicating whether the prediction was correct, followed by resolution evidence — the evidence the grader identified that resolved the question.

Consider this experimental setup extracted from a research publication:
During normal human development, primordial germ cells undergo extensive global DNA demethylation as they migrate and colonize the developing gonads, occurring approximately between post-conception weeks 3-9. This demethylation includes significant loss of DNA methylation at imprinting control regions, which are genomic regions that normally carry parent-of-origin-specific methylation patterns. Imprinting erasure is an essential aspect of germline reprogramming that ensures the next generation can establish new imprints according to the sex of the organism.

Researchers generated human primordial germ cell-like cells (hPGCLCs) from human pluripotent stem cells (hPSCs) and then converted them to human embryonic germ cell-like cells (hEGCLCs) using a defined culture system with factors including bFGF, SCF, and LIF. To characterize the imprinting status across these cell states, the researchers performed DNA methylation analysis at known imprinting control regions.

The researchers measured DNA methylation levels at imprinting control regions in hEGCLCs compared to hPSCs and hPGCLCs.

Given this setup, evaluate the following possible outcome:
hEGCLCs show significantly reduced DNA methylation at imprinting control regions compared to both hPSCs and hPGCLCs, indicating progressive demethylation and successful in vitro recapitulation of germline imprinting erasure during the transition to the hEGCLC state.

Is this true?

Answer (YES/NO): NO